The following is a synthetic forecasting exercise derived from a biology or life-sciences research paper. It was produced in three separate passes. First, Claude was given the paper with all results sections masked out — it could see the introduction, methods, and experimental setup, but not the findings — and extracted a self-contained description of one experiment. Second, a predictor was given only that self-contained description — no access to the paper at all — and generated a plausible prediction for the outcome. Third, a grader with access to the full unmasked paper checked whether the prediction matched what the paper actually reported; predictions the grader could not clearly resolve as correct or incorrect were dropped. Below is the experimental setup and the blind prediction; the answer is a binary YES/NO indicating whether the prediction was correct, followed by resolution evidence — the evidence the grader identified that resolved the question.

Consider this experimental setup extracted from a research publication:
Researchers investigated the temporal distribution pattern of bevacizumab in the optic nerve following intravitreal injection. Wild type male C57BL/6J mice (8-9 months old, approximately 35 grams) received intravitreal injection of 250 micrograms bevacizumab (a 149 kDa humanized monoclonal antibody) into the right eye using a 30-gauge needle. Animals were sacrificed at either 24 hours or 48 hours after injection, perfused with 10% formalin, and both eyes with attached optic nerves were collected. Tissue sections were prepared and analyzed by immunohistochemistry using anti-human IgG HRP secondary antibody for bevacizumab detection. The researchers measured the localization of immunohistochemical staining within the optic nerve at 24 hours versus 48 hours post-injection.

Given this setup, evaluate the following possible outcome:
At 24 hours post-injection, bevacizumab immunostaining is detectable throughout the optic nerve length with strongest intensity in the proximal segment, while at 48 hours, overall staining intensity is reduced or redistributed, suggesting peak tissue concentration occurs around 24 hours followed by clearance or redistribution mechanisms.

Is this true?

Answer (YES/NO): NO